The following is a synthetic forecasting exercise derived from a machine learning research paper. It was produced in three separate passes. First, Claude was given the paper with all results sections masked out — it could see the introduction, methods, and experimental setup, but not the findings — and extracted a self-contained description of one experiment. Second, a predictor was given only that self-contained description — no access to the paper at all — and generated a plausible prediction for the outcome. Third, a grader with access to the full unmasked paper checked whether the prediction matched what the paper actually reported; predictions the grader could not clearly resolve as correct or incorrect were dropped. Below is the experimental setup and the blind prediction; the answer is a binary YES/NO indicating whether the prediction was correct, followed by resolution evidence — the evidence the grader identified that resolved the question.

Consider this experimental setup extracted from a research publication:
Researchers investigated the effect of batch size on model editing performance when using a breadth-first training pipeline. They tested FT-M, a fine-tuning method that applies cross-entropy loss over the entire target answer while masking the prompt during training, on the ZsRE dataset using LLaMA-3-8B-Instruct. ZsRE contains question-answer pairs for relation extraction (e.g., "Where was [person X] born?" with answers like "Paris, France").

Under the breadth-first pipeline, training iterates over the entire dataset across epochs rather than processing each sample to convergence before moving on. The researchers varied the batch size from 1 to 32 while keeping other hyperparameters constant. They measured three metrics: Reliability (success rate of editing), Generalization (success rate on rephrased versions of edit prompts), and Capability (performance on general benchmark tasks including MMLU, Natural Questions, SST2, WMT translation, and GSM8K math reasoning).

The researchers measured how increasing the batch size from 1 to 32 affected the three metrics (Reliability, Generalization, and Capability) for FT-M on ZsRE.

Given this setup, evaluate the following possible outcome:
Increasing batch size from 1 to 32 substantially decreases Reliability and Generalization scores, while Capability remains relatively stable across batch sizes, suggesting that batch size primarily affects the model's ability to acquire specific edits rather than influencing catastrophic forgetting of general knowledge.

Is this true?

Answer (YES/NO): NO